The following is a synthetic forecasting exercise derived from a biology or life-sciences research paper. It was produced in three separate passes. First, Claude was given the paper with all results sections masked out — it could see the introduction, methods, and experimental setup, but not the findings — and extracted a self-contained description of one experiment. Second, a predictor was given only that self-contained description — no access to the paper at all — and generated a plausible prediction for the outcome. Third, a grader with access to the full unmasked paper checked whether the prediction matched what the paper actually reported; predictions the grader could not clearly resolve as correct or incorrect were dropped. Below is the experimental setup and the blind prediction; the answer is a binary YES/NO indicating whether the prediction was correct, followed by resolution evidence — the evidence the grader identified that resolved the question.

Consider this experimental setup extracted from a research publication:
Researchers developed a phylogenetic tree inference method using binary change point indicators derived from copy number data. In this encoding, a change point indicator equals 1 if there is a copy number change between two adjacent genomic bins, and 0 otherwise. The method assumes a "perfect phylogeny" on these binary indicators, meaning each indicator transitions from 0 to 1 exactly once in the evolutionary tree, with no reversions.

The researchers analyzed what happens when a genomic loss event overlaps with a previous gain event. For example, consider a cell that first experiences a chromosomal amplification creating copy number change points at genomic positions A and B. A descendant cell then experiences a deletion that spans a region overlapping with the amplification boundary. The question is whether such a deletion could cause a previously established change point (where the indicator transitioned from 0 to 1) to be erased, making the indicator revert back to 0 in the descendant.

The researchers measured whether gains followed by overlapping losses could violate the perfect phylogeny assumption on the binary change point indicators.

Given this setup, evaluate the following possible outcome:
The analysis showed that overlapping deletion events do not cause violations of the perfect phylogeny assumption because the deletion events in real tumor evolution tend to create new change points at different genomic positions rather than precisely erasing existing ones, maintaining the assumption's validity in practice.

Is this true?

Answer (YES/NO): NO